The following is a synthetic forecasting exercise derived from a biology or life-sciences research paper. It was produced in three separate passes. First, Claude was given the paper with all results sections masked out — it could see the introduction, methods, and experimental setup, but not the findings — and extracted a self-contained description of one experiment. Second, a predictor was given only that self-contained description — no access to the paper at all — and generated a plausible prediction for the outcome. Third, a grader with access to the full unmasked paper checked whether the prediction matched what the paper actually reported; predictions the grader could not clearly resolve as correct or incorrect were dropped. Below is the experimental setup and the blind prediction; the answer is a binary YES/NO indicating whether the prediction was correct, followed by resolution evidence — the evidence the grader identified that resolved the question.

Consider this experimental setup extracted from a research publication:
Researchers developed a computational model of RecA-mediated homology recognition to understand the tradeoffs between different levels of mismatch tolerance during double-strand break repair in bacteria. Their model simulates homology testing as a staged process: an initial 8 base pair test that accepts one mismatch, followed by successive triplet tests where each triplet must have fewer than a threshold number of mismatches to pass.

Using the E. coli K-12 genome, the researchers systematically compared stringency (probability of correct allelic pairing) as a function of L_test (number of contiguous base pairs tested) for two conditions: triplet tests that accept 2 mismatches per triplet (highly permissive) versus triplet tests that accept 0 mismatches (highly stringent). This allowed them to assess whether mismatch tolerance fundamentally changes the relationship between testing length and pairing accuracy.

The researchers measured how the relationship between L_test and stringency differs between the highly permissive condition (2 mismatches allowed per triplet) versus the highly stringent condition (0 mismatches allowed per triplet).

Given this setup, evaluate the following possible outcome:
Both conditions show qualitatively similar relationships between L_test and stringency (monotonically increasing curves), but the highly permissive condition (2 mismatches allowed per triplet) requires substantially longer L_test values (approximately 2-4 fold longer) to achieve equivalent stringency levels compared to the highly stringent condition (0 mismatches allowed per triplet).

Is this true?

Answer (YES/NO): YES